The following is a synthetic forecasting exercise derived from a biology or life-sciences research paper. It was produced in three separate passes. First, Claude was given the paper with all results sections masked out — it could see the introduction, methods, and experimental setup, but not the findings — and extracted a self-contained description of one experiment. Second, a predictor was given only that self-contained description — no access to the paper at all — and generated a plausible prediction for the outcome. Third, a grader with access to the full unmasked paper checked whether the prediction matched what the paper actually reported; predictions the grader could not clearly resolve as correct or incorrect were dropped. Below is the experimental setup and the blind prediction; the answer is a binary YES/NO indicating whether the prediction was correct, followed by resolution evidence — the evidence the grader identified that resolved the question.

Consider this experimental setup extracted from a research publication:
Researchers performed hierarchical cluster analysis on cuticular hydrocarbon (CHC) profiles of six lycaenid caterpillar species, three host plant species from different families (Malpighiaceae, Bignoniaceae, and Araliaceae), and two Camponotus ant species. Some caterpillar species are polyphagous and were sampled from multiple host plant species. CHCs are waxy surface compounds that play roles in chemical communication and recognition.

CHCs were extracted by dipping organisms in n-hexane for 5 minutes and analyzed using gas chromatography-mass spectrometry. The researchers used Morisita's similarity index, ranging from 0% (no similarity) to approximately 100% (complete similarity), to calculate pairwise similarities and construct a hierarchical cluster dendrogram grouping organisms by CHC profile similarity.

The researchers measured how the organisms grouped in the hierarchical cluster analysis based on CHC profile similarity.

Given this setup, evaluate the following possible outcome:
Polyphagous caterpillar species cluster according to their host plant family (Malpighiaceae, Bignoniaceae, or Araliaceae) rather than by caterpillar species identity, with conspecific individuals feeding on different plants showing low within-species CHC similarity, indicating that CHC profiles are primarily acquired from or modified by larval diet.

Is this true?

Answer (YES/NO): NO